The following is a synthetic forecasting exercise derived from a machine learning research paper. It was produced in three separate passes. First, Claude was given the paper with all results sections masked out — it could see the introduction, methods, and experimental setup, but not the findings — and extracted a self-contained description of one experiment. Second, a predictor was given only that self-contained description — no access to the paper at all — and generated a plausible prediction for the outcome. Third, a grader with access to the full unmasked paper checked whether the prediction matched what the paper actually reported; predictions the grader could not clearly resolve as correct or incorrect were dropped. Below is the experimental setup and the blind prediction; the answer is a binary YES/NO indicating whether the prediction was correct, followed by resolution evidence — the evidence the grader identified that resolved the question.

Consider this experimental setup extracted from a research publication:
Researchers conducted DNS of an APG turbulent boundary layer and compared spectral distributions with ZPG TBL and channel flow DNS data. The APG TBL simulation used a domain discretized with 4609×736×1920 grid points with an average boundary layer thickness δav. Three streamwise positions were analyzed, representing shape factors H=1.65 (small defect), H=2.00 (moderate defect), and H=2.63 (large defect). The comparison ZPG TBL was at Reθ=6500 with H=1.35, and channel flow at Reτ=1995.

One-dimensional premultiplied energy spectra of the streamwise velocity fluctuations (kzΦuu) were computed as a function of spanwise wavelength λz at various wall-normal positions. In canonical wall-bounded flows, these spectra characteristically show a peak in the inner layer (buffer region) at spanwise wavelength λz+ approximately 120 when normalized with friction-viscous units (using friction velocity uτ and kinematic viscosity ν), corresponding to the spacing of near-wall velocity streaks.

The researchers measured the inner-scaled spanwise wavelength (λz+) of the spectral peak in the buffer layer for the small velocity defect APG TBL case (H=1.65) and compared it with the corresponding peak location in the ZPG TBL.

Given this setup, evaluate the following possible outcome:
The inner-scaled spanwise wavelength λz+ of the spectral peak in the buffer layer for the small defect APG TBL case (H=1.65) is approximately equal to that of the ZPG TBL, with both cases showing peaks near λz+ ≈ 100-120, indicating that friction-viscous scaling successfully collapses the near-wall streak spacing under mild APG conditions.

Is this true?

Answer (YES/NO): YES